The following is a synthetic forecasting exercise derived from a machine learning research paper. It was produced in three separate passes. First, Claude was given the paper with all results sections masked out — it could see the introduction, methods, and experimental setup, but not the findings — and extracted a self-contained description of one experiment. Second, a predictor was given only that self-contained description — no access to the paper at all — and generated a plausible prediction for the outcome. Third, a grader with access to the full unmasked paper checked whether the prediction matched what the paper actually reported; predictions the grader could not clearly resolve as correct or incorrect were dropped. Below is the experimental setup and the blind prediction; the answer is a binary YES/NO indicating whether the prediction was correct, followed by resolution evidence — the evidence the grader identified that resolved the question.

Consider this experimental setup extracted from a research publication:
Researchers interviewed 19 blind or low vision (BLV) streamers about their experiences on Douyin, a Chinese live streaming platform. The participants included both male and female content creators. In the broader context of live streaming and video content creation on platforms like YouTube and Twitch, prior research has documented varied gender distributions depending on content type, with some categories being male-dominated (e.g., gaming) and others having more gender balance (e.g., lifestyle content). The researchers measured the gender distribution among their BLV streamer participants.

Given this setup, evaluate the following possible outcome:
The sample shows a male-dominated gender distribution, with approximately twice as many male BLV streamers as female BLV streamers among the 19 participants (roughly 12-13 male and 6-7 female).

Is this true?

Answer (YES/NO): YES